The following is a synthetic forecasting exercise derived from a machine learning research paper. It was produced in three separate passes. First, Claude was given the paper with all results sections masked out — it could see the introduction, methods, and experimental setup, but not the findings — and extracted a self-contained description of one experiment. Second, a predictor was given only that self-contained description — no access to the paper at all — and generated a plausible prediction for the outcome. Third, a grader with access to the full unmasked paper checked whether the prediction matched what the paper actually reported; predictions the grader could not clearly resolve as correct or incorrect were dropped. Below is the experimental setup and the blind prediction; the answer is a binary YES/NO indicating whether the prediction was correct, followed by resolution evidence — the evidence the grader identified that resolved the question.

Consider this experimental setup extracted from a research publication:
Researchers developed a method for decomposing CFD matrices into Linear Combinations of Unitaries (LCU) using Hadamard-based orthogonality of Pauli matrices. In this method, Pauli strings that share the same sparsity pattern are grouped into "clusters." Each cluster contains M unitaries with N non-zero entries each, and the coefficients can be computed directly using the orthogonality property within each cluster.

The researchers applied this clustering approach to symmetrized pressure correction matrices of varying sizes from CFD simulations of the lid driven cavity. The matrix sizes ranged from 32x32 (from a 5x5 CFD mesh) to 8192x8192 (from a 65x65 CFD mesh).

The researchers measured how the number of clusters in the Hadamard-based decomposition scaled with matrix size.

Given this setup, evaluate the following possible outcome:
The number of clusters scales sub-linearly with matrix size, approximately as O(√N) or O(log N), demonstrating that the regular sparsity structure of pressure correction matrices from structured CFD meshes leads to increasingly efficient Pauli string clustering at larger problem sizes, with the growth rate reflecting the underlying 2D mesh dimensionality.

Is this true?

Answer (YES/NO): YES